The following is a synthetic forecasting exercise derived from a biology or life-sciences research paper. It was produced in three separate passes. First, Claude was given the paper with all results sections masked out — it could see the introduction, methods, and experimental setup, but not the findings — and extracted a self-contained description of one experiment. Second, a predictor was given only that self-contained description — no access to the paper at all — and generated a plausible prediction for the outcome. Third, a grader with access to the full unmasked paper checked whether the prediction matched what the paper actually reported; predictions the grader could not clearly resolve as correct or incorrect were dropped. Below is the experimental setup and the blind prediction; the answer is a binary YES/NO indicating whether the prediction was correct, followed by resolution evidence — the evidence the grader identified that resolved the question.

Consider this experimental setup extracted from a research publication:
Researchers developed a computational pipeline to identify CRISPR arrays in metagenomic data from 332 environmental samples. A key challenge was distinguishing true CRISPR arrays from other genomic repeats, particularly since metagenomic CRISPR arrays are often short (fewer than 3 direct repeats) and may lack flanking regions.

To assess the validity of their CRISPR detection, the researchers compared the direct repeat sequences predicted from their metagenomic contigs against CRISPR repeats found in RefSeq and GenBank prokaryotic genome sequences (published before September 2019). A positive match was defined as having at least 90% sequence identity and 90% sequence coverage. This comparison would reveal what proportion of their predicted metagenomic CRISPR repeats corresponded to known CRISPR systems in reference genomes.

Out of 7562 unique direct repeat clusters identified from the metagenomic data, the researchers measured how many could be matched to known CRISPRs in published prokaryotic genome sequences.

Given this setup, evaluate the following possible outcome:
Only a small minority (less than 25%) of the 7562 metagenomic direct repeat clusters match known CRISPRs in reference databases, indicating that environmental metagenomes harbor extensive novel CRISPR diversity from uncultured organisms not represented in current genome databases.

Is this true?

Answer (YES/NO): YES